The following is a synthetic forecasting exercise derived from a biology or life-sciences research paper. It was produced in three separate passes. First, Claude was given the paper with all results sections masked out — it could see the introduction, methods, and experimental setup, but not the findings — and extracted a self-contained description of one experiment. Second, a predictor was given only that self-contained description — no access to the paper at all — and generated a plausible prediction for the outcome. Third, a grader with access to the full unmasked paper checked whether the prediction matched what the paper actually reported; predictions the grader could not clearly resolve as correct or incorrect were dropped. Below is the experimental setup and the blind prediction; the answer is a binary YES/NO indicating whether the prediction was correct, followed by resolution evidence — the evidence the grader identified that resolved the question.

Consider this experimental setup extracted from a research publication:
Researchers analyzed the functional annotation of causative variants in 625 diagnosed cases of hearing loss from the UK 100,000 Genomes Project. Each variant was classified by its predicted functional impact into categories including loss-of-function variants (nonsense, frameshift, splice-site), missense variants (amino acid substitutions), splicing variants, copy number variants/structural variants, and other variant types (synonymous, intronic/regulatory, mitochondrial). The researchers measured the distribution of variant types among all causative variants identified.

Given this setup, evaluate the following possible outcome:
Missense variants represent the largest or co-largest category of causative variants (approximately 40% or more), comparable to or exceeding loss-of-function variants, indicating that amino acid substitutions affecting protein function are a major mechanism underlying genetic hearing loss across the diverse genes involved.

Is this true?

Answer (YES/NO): NO